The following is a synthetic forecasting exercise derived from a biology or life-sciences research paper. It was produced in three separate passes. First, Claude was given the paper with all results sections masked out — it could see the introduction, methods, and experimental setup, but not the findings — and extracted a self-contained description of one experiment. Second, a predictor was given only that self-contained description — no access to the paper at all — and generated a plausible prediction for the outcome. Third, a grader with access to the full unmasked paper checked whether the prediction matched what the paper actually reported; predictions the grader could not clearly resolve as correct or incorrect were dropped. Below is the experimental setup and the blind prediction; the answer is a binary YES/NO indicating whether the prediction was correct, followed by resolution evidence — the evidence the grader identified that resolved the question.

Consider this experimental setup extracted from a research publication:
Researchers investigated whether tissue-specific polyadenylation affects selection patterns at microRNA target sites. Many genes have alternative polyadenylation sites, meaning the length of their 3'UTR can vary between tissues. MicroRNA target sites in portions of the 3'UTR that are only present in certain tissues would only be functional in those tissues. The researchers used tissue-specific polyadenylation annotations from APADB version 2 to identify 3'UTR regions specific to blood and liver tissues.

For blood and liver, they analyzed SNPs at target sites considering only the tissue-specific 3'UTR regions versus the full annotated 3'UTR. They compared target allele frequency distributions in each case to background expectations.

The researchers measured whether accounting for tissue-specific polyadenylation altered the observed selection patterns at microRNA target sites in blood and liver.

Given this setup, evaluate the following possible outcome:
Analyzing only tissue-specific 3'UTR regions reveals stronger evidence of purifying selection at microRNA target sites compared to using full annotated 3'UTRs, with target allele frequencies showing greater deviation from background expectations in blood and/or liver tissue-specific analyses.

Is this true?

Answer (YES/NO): NO